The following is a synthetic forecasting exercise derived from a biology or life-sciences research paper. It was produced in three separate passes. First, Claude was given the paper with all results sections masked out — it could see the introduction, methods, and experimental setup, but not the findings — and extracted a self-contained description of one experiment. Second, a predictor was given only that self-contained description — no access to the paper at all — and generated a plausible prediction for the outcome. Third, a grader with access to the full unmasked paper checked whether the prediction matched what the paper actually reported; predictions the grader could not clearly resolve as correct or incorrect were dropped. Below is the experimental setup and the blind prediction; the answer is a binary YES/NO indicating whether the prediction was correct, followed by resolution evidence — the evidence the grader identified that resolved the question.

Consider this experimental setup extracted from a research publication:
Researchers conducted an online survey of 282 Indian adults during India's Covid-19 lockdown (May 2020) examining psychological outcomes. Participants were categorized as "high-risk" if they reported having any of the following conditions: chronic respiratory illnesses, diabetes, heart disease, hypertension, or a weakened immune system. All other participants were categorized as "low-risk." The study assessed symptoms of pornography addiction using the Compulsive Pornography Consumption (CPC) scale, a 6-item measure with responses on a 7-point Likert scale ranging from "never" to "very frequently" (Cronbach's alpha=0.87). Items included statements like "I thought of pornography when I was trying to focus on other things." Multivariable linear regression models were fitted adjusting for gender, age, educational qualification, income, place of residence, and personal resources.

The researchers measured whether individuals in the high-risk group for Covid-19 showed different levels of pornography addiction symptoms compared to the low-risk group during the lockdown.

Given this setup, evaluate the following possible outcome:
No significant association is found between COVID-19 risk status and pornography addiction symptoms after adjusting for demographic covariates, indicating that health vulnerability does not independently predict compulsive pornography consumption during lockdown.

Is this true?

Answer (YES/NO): NO